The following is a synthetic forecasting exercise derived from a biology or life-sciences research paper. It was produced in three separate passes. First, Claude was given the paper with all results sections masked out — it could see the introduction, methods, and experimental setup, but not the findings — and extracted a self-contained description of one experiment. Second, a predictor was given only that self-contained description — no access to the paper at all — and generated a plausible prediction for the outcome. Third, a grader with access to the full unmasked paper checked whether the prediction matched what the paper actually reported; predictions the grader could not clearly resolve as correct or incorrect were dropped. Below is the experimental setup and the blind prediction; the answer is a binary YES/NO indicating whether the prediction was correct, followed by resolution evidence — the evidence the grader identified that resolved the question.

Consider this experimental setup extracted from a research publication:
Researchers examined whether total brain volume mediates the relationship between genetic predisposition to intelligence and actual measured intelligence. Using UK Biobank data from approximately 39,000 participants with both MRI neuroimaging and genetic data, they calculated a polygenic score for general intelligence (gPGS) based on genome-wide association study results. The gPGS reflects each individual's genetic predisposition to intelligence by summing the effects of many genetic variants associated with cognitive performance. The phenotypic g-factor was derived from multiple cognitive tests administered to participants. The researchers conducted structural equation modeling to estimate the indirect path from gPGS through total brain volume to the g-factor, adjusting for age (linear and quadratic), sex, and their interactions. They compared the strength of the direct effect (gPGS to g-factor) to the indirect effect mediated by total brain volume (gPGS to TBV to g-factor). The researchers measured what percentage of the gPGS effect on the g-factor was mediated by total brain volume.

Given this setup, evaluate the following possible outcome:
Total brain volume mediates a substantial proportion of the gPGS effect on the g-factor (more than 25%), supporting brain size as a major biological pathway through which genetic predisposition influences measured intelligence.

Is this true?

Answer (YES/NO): NO